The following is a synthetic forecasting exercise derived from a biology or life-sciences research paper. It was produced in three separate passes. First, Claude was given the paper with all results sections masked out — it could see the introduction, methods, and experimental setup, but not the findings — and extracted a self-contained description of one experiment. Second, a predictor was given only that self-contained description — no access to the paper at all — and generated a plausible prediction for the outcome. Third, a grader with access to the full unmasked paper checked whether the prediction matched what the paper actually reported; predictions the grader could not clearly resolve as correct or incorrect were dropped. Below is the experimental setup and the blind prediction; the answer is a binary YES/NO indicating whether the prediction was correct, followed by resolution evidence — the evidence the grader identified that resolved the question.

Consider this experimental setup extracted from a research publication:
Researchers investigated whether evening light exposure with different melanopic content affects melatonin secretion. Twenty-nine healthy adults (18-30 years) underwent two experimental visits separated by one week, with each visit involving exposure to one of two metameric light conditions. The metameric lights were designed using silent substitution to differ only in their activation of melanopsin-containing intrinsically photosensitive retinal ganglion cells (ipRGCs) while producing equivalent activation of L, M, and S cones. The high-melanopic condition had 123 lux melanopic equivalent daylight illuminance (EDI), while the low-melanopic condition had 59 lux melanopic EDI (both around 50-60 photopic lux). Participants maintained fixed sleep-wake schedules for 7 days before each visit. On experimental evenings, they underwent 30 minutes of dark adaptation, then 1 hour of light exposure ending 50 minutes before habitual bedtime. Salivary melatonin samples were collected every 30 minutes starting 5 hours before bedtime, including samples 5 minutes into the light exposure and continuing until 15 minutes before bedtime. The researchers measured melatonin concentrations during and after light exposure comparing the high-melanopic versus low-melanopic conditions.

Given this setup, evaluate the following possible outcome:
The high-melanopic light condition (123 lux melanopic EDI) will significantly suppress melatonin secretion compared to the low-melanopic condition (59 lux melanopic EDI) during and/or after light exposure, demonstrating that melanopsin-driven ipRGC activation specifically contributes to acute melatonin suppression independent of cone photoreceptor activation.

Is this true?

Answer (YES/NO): YES